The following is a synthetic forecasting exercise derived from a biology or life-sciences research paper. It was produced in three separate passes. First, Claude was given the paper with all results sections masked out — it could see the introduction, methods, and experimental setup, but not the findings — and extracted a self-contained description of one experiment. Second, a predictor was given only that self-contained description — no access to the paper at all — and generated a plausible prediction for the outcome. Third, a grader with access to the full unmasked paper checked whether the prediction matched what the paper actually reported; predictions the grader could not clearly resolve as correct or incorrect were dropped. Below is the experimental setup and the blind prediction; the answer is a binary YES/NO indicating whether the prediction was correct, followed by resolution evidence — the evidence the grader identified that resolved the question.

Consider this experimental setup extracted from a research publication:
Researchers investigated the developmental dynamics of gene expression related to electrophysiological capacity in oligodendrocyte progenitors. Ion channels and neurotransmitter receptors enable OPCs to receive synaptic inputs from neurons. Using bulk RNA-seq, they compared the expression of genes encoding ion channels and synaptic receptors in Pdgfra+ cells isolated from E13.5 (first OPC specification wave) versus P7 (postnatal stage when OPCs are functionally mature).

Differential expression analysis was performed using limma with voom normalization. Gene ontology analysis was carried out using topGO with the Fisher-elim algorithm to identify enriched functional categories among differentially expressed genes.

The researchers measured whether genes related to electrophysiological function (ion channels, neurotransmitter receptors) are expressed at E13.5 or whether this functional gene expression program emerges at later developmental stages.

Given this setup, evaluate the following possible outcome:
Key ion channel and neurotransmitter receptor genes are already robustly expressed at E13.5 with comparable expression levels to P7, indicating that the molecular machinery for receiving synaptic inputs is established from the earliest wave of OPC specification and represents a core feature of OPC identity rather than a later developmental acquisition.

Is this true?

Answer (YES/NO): NO